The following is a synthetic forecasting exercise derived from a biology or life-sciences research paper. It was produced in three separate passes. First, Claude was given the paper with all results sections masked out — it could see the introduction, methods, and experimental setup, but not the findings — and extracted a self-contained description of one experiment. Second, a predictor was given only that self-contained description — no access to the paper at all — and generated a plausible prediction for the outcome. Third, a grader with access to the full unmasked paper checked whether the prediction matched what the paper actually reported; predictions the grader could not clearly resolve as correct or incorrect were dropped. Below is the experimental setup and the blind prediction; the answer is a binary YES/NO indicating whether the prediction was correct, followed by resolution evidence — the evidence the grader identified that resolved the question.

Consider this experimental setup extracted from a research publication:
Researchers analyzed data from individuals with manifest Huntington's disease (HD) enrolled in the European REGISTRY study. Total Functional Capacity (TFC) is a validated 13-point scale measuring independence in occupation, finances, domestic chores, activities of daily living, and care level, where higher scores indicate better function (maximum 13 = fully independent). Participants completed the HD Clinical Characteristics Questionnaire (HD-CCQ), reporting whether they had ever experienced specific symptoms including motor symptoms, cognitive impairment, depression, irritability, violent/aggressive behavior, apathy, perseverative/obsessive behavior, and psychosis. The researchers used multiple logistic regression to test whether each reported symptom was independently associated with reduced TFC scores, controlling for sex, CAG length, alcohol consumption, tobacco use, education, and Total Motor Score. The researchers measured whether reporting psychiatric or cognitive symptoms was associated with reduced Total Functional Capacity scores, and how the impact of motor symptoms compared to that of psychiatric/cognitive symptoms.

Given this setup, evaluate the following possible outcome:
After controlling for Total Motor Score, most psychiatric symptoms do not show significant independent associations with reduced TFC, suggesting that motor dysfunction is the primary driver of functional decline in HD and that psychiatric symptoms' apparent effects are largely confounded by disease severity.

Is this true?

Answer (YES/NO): NO